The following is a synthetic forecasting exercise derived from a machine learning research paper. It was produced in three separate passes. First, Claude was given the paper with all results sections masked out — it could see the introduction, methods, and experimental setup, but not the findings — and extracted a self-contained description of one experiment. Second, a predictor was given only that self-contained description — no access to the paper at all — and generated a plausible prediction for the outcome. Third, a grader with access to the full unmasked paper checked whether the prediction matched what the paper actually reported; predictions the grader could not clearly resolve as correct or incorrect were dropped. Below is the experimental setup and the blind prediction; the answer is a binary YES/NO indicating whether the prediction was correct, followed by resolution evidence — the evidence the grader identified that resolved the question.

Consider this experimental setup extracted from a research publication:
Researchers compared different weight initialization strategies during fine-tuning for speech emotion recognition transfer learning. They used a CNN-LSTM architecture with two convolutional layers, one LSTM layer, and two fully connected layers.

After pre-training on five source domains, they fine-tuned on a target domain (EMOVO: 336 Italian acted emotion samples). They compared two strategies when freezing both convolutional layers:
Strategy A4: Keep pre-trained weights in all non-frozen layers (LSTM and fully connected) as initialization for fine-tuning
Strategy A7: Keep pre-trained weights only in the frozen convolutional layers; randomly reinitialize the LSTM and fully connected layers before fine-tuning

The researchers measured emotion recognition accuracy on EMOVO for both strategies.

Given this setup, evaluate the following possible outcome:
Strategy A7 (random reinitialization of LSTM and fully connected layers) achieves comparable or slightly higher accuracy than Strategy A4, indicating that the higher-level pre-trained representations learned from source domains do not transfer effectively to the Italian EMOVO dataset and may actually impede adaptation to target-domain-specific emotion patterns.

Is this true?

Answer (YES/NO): NO